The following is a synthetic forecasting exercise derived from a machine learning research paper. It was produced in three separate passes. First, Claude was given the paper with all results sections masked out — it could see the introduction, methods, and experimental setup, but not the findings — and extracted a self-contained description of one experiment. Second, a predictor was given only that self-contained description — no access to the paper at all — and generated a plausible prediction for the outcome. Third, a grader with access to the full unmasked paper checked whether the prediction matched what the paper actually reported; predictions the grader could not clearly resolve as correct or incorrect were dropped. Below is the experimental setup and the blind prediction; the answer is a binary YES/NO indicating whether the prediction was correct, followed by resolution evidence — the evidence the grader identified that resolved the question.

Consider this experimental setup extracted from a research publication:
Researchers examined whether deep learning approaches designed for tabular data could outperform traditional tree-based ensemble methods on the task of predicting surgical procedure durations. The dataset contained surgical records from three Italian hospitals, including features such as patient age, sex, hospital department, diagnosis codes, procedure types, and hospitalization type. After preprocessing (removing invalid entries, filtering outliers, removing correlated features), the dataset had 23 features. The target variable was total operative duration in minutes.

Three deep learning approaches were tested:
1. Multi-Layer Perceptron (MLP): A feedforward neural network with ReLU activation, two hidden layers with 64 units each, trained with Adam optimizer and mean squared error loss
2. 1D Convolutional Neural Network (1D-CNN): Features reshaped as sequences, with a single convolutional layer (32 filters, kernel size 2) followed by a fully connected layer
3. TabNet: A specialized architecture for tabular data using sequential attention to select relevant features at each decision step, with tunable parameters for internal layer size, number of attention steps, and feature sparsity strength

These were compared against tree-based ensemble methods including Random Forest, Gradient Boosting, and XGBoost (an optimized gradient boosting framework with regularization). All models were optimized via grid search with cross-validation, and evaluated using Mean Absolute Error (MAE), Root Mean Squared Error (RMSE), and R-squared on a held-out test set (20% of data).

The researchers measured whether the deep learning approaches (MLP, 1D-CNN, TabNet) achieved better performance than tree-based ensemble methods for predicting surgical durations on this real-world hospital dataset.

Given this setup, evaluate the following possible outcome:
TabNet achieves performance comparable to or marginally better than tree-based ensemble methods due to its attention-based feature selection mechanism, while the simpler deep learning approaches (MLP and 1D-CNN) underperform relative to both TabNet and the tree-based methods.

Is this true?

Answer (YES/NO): NO